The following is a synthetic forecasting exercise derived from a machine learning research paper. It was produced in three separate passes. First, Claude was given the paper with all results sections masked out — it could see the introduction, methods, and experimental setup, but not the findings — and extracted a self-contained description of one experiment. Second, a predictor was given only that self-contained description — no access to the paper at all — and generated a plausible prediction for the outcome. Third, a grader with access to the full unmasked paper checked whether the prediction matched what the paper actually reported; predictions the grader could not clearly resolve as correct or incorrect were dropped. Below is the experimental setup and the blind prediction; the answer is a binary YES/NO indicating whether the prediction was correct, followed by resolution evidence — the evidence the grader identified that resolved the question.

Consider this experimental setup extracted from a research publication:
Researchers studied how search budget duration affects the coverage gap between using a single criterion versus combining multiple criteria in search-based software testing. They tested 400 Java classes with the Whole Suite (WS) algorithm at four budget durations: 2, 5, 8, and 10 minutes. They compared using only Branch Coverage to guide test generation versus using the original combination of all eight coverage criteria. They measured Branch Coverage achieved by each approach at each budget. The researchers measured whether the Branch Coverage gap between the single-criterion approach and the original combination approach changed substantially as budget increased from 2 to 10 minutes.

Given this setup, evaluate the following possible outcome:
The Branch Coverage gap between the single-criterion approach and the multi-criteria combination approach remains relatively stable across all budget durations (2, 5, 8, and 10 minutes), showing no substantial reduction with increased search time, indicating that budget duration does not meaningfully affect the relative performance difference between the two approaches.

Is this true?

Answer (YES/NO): YES